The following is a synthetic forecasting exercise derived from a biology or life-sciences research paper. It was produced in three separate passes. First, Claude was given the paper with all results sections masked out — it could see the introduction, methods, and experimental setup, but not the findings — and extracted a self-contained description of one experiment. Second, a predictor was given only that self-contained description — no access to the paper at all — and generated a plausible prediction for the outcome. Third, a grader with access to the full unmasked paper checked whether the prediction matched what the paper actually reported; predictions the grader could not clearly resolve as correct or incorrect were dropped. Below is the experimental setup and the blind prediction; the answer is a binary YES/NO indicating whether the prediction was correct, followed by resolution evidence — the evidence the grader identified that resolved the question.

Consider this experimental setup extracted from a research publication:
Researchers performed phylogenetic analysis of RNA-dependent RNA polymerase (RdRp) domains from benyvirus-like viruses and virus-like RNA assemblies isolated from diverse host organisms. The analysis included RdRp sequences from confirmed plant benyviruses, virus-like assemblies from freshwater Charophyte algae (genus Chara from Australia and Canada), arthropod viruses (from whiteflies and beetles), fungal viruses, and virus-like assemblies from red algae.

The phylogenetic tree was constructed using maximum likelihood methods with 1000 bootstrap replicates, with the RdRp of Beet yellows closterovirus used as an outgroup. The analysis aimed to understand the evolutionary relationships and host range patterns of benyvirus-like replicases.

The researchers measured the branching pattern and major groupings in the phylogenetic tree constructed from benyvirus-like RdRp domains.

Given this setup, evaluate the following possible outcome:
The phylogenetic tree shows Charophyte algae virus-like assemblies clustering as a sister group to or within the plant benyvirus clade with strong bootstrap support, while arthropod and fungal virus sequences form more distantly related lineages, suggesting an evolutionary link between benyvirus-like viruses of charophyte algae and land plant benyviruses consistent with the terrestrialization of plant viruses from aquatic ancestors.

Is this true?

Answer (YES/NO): NO